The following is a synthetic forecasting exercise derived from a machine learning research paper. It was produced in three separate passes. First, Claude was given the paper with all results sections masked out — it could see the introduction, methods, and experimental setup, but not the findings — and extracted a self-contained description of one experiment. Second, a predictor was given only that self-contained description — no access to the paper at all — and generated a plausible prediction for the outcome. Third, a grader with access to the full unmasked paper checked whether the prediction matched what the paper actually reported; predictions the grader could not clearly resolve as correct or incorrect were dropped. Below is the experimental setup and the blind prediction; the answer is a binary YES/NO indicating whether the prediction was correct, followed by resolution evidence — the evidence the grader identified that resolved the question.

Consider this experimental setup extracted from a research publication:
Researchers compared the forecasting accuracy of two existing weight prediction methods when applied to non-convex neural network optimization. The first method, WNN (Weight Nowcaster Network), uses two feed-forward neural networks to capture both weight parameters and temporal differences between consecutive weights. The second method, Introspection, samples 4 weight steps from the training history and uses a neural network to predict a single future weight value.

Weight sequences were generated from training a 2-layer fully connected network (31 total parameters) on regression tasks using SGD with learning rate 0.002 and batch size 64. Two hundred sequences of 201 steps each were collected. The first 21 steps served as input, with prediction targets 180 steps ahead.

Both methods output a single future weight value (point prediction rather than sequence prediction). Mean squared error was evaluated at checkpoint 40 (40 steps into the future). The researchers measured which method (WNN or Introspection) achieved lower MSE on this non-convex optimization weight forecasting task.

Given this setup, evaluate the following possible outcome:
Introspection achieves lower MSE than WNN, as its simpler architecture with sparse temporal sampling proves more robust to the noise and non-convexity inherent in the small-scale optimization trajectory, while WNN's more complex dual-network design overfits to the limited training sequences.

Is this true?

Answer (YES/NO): NO